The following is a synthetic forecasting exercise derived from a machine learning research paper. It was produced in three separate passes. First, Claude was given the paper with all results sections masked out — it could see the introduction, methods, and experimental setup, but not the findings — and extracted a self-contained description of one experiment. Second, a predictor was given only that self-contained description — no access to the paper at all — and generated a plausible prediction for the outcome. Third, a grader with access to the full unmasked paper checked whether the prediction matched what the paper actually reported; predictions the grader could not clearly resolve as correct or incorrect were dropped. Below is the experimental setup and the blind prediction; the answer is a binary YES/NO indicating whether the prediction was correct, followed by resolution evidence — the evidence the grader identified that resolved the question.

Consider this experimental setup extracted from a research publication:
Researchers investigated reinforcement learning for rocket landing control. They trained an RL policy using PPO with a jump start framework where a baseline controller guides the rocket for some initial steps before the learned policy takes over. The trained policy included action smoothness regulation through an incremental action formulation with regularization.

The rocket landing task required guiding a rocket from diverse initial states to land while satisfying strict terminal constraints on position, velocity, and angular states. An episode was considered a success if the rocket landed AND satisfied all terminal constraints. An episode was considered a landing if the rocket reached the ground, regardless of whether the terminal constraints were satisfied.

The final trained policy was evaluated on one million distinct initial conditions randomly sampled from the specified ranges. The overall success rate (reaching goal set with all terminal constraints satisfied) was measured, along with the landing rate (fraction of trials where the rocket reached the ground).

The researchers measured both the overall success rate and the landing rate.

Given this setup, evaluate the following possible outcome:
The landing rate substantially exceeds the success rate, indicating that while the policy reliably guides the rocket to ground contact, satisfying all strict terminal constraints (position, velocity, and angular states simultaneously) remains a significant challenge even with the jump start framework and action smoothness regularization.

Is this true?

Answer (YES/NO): NO